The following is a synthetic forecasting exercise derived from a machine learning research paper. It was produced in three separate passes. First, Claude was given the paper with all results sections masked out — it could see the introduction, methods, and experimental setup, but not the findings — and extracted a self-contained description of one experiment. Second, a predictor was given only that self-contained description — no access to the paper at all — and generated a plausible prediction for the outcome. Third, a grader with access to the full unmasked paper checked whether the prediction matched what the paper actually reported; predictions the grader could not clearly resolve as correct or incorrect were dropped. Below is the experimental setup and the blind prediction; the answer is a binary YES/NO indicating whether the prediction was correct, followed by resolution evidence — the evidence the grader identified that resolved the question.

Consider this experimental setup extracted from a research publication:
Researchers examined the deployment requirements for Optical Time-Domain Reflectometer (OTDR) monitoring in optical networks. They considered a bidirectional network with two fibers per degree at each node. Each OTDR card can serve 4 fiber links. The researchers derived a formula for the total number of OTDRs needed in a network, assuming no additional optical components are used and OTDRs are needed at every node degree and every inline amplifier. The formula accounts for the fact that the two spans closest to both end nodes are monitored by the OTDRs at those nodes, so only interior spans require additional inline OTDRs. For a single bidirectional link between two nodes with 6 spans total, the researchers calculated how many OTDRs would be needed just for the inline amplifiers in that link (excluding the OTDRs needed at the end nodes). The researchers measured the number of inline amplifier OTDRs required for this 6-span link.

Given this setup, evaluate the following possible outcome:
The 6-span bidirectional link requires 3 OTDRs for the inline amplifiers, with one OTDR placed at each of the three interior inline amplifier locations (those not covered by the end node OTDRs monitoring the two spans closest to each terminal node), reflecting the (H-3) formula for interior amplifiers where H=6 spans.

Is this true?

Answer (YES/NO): NO